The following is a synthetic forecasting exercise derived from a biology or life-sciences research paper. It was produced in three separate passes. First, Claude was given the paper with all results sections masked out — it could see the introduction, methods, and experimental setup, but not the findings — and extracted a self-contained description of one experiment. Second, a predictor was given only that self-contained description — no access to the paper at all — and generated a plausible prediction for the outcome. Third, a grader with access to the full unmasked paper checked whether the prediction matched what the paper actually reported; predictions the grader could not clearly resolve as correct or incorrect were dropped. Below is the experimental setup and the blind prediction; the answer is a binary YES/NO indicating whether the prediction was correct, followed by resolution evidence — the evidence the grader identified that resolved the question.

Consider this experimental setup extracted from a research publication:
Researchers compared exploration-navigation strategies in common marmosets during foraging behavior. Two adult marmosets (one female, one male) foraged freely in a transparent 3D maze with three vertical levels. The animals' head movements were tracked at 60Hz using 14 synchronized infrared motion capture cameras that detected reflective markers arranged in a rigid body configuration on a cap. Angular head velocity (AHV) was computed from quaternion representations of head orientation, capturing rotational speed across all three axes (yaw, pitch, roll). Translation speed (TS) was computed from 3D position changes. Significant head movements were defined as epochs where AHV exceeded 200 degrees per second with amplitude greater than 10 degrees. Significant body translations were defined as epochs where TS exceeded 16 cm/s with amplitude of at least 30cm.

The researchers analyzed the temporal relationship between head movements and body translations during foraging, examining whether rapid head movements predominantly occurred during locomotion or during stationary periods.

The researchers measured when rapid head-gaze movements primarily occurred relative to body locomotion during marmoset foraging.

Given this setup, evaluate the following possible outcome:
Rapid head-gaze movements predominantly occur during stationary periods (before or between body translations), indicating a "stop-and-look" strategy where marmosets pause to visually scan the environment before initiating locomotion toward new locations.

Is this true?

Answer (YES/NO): YES